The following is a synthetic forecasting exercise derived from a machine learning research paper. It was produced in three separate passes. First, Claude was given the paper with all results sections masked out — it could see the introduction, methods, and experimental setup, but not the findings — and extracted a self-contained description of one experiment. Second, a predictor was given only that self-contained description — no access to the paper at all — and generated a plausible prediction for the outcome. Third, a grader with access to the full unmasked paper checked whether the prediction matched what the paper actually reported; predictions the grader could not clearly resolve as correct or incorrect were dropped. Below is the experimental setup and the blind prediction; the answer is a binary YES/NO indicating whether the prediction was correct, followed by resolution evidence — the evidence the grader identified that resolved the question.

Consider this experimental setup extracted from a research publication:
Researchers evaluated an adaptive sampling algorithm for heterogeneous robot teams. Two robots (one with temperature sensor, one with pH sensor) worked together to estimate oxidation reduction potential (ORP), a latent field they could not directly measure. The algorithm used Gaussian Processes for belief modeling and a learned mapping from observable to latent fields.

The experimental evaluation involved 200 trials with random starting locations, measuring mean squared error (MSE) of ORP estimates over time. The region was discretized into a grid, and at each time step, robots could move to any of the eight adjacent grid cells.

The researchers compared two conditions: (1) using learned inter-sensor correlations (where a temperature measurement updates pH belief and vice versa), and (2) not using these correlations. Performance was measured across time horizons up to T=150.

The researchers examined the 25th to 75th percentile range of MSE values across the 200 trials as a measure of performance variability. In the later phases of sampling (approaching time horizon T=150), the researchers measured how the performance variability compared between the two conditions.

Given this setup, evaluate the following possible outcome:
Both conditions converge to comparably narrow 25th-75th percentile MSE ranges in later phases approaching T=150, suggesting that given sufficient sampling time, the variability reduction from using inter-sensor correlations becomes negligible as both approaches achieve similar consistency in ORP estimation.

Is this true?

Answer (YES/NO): YES